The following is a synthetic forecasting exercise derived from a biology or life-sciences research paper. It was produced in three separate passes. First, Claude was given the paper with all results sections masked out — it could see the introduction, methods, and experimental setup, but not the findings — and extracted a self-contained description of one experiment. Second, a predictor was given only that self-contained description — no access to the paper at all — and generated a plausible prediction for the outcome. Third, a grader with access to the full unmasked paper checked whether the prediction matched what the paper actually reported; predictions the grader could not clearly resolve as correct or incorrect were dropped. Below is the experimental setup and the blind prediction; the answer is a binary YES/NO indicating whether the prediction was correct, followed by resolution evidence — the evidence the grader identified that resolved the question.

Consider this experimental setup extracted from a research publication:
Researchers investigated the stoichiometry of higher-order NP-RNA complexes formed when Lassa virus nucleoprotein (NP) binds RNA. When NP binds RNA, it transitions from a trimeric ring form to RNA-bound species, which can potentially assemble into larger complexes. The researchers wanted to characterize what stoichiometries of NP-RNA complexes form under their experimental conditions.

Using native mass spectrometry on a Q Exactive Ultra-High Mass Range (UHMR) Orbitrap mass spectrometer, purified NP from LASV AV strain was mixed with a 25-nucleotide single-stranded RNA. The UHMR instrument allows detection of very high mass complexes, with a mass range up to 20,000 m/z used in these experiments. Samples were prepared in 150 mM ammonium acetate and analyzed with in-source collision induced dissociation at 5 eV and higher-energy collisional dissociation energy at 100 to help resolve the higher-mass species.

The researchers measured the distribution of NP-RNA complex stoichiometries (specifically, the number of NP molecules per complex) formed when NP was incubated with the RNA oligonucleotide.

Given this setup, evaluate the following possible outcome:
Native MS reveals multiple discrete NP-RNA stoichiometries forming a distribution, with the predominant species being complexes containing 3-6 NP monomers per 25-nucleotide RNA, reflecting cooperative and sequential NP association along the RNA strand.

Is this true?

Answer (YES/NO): NO